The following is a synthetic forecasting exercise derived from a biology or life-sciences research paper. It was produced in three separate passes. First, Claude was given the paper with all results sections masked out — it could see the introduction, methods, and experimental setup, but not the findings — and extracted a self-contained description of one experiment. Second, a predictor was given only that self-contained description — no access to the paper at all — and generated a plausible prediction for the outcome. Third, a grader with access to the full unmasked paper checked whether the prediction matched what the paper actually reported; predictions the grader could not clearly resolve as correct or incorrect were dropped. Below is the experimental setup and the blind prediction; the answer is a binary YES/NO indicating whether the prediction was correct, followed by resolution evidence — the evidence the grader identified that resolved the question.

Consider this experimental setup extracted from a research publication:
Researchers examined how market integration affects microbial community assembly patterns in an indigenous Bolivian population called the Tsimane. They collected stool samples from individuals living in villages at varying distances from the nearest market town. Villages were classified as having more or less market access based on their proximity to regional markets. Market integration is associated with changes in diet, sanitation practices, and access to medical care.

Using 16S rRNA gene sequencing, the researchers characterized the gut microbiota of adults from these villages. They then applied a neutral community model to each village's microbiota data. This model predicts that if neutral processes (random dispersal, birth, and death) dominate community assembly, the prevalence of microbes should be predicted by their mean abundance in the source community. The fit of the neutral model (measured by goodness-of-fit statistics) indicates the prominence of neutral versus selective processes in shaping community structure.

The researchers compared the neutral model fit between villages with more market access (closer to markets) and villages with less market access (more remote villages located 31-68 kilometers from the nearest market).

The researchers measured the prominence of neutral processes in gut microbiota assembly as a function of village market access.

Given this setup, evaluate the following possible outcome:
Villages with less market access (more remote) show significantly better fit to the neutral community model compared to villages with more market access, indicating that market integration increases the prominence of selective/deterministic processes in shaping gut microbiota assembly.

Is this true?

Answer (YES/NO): YES